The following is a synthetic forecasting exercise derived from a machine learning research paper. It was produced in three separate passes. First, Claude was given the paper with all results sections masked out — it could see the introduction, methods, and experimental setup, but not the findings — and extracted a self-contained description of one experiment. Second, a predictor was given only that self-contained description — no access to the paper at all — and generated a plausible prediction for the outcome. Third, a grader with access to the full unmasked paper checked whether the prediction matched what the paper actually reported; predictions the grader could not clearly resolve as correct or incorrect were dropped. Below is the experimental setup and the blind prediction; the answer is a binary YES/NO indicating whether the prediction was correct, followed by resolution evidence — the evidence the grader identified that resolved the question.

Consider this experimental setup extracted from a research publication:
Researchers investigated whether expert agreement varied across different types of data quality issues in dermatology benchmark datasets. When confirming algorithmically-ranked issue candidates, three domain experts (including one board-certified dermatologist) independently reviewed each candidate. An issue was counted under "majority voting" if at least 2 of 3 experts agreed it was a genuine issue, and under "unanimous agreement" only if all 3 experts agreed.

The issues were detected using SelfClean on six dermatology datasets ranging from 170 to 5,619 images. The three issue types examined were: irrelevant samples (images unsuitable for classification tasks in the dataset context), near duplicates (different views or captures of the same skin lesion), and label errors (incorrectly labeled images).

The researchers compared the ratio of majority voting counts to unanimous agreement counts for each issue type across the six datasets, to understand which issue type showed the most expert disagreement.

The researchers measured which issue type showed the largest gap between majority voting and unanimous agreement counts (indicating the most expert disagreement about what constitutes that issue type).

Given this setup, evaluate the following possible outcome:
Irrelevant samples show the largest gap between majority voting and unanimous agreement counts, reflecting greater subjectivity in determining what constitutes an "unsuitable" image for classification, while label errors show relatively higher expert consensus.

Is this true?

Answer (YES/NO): NO